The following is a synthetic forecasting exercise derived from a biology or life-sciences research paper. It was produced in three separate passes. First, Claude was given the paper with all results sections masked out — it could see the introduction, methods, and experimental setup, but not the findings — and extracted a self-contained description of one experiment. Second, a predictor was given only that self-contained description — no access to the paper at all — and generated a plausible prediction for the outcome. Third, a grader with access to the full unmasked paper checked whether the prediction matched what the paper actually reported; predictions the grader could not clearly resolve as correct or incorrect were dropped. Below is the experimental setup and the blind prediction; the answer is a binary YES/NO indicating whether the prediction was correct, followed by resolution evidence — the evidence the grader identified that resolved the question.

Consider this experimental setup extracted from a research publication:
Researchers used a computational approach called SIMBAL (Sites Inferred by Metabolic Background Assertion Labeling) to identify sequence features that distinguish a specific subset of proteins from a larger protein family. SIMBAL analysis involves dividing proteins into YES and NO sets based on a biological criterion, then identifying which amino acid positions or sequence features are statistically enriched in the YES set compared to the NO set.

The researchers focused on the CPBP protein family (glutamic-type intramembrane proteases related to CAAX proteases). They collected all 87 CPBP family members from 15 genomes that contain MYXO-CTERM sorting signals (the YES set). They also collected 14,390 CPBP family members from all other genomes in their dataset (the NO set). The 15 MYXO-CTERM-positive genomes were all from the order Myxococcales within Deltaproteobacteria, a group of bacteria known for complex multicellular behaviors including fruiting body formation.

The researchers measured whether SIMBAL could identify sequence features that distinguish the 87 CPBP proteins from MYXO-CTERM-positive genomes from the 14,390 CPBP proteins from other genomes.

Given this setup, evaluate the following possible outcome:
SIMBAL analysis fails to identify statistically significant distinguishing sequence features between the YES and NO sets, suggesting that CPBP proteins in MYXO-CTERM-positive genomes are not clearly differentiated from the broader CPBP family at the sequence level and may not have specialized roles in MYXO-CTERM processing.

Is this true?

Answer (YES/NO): NO